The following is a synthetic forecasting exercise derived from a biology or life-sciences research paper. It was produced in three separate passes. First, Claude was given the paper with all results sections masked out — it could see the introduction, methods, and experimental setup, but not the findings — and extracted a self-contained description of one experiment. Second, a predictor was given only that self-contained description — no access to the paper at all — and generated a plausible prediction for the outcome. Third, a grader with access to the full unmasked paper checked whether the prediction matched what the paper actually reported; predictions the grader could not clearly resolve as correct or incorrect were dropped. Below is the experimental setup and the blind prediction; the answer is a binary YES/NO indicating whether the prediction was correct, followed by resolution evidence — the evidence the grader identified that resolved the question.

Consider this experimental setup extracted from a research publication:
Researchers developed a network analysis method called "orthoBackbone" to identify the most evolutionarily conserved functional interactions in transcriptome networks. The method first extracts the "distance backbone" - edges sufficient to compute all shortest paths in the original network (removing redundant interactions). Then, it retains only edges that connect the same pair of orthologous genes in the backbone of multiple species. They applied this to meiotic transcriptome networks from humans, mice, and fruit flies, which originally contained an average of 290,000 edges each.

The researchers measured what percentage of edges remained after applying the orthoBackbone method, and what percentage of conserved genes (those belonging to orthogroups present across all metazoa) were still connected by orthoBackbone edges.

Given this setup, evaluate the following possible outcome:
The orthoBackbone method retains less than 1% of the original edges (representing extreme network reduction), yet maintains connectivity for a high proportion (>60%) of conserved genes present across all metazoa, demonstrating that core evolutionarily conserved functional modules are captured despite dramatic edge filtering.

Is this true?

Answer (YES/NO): NO